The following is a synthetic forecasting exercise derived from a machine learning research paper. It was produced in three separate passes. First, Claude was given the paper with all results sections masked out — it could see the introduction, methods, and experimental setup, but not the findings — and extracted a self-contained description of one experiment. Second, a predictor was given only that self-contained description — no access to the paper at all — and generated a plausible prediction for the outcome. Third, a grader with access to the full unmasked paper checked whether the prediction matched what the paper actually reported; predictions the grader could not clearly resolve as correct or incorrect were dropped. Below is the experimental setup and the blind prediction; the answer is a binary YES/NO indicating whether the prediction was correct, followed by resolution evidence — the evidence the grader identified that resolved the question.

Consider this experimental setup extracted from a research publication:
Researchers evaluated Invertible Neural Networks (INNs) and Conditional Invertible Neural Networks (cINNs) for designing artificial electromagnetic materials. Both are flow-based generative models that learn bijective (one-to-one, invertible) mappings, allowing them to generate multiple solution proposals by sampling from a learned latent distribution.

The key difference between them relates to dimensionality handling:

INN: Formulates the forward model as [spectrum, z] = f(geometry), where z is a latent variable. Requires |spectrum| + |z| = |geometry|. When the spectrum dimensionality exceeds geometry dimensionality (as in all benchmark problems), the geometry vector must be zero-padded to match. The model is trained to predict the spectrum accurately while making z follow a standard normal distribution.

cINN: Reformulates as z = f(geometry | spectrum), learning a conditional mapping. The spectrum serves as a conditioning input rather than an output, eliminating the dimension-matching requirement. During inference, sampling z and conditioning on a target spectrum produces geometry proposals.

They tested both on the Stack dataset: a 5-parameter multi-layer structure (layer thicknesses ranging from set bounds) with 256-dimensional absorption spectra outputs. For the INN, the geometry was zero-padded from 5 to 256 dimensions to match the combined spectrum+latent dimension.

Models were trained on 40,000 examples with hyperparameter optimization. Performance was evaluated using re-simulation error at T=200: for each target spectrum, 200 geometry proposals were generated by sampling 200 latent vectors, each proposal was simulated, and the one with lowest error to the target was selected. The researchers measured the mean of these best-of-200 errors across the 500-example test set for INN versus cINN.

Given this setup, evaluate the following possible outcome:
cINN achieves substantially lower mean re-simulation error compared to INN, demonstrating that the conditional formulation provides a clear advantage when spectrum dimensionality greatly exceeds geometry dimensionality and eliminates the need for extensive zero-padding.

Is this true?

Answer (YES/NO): YES